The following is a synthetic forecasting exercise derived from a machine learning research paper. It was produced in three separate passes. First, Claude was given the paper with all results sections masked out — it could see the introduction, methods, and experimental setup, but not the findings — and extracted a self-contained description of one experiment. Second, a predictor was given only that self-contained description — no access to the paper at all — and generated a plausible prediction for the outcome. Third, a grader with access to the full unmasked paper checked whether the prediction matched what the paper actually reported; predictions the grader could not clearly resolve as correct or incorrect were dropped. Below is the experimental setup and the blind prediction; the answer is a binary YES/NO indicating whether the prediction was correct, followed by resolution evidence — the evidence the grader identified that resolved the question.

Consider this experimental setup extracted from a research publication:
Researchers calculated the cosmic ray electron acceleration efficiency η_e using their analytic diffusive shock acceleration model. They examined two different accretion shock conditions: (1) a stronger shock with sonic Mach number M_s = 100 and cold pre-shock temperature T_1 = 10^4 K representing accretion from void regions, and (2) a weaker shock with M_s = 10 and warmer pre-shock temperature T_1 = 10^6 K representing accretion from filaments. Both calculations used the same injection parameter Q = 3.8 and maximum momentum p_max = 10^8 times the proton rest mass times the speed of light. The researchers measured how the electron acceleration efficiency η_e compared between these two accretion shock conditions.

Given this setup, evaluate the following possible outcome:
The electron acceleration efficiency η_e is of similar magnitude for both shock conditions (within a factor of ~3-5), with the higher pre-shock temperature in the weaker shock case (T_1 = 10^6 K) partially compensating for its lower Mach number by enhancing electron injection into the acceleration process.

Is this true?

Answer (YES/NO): YES